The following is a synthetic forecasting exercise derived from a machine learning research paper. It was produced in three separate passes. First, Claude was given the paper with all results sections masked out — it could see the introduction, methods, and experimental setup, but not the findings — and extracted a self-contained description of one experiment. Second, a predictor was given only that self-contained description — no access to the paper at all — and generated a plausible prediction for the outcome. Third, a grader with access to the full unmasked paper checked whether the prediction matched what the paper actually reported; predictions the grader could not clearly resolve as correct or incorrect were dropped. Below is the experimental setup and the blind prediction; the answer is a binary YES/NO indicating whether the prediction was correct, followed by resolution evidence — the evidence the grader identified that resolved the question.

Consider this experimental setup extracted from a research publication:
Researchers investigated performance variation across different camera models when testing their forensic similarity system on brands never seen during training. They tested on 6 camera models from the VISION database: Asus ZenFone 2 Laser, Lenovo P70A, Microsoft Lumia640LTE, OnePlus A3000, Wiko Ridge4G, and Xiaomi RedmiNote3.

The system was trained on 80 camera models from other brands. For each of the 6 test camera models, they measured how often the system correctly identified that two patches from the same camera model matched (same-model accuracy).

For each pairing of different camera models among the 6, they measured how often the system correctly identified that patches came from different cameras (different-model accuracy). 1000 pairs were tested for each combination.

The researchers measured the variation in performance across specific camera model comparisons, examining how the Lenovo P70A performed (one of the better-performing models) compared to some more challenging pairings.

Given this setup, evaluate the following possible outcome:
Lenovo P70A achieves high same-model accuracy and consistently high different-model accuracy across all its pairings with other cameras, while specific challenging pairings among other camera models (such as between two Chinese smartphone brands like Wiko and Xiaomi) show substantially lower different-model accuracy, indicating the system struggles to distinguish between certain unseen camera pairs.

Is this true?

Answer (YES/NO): NO